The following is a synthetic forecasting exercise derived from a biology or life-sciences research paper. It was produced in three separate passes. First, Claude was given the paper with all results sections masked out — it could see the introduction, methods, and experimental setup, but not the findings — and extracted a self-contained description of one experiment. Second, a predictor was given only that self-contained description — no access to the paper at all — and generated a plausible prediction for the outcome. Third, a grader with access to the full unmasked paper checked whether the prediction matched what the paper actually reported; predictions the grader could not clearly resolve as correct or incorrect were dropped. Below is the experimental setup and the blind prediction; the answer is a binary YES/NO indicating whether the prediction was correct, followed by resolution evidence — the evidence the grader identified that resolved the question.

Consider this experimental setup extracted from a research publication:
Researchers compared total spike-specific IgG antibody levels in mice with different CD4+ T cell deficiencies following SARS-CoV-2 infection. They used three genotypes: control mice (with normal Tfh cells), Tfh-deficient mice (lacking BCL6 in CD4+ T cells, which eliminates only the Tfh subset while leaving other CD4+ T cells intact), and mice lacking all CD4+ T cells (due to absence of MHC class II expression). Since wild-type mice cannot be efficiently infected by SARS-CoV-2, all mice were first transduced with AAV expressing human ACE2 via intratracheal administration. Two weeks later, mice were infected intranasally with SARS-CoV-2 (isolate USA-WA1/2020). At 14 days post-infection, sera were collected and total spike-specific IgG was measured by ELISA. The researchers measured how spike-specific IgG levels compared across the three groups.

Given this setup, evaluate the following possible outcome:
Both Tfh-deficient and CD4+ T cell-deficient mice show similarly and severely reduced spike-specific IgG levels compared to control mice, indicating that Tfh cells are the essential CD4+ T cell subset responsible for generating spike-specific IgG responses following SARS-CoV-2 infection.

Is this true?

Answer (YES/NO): NO